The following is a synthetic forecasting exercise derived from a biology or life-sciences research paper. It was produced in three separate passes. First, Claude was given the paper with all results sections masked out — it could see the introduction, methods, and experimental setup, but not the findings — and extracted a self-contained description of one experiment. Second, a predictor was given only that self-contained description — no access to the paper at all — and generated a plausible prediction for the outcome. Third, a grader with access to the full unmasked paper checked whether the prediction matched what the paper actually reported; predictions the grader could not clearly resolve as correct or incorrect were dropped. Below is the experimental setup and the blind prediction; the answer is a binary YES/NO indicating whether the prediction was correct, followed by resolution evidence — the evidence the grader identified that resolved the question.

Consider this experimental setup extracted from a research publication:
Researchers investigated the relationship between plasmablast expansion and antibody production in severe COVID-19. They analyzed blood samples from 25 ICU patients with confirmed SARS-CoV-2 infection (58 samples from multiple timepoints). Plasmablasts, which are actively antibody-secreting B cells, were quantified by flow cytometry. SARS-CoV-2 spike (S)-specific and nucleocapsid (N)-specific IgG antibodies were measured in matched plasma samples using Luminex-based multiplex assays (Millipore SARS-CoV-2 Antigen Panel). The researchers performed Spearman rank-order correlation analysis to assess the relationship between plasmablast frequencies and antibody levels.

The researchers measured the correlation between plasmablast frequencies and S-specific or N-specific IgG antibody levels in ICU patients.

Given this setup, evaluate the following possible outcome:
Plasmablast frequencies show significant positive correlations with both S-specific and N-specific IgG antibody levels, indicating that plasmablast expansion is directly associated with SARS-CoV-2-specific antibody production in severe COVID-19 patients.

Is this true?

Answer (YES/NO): NO